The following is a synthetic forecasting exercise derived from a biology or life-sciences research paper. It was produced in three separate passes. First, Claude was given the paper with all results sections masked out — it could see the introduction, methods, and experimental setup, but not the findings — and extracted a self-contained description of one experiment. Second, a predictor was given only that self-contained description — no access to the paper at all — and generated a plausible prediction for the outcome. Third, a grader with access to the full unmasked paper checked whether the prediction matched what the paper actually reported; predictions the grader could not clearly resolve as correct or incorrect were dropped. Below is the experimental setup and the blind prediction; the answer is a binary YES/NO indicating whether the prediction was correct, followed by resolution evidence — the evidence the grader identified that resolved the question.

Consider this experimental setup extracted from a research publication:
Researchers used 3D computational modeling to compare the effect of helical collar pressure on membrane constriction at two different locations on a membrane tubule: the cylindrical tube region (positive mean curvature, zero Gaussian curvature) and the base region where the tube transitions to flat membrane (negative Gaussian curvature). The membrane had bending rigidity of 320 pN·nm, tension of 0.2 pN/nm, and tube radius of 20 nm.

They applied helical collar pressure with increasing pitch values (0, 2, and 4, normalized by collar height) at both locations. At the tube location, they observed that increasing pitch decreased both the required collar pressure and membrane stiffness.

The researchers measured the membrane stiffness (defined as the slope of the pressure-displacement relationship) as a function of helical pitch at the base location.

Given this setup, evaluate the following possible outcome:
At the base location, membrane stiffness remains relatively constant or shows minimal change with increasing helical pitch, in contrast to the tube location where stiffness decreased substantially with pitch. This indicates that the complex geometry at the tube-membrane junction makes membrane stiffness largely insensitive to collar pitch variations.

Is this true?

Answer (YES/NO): NO